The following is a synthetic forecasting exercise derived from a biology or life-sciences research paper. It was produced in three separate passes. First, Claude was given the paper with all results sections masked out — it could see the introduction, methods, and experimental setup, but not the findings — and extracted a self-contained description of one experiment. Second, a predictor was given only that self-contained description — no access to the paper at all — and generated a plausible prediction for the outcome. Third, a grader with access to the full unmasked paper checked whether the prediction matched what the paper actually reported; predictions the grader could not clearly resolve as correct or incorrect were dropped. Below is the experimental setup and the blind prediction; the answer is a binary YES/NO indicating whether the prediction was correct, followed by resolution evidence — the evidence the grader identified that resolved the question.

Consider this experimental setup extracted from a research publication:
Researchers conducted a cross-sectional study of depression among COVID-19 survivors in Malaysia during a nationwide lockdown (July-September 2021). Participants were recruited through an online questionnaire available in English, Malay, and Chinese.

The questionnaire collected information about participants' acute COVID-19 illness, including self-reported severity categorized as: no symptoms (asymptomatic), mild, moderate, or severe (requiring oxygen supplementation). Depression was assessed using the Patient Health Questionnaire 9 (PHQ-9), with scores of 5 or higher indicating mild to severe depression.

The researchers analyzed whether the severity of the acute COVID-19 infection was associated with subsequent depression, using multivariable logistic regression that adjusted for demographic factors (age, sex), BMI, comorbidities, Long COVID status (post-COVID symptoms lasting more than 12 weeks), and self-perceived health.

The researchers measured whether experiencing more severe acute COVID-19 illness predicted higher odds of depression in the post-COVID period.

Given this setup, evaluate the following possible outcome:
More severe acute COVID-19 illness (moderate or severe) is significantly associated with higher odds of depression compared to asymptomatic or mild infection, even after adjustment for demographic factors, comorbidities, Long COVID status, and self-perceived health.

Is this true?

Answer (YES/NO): NO